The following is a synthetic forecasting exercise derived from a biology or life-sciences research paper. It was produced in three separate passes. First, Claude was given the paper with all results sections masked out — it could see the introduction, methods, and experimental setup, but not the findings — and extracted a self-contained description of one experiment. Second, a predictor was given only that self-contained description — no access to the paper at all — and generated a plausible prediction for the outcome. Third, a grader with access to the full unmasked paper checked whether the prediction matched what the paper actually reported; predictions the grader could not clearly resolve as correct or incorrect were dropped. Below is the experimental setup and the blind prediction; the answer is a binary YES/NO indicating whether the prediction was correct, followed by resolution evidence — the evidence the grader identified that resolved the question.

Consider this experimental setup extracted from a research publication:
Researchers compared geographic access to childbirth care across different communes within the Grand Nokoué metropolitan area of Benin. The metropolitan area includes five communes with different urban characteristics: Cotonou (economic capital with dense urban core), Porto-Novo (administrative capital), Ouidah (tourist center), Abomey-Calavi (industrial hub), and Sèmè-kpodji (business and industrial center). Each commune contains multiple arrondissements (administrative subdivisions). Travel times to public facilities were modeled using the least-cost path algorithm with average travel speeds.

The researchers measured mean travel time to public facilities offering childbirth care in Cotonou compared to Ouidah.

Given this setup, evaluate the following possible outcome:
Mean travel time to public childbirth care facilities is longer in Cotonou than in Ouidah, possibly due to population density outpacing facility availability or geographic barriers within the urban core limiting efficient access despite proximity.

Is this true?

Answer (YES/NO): NO